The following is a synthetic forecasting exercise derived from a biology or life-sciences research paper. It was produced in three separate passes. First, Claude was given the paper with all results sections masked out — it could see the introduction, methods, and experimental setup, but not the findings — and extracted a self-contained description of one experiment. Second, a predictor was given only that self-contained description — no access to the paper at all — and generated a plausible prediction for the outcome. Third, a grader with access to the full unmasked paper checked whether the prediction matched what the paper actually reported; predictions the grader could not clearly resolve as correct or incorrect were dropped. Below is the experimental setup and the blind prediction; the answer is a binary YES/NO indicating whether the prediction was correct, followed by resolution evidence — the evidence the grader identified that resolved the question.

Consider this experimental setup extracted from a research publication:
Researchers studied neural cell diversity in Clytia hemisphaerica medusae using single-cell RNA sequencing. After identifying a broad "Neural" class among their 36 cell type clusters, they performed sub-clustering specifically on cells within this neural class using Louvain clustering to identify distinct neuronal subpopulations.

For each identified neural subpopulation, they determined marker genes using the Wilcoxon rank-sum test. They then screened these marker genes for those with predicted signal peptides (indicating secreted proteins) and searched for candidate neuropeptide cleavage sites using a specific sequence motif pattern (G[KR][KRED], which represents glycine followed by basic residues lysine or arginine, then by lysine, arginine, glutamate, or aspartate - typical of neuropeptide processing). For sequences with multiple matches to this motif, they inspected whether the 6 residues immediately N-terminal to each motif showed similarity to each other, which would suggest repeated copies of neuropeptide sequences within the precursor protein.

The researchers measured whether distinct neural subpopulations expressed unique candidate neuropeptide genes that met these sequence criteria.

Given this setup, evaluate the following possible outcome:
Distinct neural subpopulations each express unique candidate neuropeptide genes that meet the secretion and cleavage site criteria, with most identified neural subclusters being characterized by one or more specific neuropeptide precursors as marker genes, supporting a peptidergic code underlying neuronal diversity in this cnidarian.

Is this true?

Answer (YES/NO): YES